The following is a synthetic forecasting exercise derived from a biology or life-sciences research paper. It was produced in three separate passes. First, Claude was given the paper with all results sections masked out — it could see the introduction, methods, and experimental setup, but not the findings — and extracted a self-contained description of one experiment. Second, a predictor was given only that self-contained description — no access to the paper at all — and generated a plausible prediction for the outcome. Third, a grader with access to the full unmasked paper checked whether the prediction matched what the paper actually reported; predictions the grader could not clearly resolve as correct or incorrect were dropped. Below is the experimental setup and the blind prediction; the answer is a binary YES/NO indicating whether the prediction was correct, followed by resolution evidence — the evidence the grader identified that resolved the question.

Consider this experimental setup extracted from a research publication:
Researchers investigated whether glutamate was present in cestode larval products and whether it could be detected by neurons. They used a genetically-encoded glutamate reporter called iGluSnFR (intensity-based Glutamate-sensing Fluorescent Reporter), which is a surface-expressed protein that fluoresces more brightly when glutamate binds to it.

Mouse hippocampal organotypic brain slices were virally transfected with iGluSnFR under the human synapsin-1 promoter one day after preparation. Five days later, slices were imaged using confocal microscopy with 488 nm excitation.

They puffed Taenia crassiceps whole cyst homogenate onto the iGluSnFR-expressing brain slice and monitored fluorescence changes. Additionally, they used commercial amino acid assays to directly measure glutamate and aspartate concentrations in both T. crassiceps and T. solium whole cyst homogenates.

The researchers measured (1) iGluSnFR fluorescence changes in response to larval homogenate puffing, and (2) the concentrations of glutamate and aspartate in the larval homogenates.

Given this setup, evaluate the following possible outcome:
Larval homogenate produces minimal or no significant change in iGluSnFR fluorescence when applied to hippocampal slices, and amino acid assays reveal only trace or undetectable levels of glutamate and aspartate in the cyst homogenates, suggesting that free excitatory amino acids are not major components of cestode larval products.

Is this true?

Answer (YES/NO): NO